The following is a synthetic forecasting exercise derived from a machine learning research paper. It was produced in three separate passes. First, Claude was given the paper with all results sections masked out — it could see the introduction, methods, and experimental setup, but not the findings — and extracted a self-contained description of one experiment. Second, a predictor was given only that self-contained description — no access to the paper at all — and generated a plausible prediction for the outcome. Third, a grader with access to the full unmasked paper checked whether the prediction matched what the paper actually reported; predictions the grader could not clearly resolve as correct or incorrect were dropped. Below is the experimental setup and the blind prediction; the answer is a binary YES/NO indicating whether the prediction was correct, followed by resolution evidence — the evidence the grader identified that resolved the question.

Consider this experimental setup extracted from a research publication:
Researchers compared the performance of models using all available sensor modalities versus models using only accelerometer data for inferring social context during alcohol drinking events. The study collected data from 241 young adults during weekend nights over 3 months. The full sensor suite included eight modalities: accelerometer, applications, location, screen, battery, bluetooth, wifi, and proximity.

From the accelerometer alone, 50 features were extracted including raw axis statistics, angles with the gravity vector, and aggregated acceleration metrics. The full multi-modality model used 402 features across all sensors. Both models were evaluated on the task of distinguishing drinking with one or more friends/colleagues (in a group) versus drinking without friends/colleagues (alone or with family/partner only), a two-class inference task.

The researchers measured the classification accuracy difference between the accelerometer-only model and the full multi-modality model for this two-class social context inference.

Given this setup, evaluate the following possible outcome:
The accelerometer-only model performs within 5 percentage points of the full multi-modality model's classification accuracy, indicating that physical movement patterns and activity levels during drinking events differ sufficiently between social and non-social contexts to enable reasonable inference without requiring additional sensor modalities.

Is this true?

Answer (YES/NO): NO